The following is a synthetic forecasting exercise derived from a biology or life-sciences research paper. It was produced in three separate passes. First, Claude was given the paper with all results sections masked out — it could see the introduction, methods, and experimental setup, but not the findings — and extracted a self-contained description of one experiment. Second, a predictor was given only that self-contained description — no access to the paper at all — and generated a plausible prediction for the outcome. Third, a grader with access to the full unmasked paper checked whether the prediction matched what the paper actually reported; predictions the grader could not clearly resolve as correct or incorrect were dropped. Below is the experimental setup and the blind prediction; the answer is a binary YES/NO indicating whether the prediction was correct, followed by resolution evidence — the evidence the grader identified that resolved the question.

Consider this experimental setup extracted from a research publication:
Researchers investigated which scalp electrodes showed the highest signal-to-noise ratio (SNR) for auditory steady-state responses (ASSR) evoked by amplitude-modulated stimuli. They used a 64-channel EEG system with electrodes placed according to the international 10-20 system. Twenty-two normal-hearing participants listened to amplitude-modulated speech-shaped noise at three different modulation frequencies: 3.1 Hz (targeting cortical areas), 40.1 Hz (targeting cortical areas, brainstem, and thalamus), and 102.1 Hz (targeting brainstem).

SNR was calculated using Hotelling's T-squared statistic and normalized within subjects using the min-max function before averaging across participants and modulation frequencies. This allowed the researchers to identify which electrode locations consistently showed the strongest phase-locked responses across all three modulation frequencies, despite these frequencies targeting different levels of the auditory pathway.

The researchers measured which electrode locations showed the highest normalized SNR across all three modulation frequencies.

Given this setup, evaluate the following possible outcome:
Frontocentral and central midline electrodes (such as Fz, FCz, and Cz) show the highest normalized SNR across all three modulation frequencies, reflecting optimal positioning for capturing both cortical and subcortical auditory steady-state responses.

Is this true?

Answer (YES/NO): NO